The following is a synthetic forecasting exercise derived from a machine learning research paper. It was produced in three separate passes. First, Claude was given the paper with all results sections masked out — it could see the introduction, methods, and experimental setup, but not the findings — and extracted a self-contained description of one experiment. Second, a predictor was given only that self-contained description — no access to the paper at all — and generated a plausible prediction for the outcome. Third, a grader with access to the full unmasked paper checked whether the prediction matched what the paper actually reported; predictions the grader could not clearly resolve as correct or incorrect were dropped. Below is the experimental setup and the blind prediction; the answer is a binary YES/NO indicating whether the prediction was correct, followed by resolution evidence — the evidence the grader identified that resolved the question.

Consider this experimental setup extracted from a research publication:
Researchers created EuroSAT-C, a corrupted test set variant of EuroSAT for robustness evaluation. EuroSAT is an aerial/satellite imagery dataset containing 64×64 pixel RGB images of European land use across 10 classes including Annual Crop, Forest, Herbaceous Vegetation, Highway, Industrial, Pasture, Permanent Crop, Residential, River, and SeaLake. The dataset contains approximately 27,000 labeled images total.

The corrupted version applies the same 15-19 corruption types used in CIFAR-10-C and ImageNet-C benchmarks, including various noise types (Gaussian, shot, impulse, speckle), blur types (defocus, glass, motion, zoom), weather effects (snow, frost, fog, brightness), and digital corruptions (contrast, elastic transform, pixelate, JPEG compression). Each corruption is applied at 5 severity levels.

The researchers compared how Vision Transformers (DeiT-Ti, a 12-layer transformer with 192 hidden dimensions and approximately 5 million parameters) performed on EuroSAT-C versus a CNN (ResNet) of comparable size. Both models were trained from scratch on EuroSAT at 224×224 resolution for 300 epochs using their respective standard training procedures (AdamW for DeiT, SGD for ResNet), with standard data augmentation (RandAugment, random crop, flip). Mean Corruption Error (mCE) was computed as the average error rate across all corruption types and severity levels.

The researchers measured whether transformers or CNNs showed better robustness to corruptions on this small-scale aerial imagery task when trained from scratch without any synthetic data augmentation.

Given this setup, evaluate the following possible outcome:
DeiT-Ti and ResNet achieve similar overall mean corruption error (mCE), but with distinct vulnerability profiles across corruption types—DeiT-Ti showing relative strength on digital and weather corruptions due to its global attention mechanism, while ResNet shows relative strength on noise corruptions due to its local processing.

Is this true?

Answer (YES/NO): NO